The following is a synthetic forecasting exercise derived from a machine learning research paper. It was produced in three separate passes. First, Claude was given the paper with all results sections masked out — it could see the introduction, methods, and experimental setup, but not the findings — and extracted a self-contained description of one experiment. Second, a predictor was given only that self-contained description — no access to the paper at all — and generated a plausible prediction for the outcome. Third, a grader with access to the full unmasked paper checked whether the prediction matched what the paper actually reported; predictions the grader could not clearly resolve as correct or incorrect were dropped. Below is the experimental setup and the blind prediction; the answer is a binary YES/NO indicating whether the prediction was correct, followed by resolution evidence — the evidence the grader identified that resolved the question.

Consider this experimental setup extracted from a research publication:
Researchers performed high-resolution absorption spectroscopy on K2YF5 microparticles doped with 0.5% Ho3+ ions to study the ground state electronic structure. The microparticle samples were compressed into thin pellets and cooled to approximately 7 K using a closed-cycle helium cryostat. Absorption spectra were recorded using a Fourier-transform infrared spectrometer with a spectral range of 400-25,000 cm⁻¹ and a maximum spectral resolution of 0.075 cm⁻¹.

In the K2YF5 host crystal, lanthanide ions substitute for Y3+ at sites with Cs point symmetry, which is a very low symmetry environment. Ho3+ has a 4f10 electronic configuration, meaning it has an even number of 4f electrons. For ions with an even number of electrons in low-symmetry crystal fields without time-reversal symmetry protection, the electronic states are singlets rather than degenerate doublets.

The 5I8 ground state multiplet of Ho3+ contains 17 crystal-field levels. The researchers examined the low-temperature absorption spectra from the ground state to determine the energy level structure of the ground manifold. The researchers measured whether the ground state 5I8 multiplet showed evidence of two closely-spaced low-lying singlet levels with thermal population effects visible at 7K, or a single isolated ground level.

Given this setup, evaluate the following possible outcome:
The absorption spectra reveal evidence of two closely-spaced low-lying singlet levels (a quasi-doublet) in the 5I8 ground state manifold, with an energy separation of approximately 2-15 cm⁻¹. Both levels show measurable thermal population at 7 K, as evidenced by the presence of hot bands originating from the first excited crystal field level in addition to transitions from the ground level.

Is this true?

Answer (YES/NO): NO